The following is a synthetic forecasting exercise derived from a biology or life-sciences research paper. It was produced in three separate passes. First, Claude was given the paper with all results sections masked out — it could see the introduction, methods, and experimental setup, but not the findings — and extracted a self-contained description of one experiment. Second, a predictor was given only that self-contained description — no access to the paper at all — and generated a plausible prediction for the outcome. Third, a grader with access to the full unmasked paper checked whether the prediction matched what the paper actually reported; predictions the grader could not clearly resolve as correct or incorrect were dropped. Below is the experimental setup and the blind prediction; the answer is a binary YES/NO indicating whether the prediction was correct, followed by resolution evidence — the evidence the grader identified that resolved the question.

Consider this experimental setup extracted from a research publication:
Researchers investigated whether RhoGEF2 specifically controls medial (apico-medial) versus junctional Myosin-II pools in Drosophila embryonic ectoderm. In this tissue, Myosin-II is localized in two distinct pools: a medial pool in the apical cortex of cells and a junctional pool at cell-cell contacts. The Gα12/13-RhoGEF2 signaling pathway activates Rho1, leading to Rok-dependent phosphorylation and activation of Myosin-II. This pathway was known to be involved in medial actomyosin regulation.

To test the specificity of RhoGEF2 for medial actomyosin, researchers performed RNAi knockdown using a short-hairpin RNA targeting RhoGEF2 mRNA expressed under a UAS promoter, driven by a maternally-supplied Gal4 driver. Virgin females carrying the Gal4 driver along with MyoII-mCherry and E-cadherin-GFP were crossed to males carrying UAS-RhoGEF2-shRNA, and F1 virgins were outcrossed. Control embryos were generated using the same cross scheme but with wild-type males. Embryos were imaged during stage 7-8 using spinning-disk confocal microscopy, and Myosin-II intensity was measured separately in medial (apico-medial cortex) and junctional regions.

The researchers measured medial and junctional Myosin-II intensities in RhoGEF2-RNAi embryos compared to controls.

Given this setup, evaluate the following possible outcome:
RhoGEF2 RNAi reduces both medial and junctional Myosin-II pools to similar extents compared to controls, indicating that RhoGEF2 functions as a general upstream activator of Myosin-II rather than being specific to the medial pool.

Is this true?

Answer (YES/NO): NO